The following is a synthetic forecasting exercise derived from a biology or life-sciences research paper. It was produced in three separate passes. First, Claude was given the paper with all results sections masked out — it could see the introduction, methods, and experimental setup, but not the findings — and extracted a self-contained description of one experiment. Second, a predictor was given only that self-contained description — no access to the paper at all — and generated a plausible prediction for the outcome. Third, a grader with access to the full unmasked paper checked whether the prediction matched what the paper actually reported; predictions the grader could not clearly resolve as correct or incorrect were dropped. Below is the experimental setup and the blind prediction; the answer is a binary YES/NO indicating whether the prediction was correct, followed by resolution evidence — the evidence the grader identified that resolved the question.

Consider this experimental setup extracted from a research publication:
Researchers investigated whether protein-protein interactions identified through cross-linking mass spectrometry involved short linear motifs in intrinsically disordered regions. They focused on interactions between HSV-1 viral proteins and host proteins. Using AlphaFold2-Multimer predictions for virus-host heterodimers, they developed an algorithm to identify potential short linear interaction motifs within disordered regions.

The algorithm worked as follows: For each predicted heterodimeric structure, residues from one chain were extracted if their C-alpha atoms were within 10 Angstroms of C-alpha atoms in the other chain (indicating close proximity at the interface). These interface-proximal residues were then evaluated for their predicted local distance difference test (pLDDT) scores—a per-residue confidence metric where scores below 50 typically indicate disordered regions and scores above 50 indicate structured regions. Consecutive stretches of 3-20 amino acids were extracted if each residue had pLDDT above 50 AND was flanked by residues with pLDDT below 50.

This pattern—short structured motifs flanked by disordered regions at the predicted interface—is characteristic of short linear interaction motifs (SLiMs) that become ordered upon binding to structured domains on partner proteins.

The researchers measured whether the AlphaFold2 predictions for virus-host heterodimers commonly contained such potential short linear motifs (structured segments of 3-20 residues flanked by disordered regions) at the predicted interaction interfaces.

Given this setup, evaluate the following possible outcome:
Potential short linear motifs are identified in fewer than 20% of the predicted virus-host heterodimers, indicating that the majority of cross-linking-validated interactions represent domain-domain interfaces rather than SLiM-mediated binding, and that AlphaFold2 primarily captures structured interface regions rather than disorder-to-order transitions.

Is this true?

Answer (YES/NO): NO